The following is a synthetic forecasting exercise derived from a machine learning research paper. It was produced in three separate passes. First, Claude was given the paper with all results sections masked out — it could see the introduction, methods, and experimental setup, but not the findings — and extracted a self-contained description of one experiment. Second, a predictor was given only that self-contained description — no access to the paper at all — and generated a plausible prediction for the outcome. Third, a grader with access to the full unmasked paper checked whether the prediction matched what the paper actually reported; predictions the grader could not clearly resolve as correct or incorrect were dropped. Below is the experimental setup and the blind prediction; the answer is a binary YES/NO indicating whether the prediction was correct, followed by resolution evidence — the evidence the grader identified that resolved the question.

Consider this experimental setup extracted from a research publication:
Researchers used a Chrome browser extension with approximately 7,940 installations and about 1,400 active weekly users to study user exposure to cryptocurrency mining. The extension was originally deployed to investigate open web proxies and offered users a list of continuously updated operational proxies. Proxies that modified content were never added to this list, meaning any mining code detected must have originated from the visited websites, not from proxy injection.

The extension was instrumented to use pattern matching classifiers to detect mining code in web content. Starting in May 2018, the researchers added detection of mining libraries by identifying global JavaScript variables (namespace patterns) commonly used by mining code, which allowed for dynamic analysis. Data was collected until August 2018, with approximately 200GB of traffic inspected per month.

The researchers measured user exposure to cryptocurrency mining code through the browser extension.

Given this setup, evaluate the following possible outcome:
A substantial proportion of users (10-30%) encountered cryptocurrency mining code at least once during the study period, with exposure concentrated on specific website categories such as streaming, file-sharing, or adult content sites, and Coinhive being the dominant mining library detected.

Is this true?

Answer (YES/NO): NO